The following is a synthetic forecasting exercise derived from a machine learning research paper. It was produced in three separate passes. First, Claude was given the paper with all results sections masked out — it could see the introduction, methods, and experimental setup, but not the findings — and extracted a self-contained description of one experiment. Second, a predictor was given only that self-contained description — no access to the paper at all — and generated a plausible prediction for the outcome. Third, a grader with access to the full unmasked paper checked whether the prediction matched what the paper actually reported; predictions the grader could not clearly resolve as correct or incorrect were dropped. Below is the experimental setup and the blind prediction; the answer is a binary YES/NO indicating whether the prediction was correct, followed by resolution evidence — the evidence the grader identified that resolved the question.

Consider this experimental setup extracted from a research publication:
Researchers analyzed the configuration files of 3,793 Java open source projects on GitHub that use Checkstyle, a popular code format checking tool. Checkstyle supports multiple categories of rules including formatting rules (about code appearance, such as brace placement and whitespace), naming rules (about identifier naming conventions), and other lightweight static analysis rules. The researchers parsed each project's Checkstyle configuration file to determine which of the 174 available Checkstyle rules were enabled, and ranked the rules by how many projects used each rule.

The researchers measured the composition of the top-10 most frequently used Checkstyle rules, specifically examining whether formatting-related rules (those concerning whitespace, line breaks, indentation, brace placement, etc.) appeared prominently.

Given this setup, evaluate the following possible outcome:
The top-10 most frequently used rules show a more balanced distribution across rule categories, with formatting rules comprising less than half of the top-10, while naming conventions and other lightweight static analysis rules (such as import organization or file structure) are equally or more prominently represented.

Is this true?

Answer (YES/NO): NO